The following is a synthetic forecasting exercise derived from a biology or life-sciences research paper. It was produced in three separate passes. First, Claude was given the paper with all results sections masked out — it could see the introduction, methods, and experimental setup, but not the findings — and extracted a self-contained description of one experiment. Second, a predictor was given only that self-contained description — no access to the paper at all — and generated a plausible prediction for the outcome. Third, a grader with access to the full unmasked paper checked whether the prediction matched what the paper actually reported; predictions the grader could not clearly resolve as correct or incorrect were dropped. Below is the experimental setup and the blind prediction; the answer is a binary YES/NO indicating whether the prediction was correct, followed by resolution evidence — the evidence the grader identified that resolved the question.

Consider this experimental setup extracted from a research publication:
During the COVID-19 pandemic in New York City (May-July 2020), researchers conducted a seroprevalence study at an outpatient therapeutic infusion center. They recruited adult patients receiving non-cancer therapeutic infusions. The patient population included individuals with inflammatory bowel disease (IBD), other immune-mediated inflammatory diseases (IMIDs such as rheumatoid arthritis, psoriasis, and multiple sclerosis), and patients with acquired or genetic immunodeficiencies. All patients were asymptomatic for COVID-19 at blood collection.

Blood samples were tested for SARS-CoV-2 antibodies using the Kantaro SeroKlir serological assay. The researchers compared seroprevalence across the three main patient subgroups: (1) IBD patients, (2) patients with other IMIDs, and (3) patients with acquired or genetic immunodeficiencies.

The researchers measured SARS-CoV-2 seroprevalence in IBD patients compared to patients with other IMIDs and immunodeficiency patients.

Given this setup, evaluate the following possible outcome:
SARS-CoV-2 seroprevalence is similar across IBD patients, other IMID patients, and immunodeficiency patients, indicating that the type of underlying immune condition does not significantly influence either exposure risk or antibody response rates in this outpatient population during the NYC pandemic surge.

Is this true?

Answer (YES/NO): NO